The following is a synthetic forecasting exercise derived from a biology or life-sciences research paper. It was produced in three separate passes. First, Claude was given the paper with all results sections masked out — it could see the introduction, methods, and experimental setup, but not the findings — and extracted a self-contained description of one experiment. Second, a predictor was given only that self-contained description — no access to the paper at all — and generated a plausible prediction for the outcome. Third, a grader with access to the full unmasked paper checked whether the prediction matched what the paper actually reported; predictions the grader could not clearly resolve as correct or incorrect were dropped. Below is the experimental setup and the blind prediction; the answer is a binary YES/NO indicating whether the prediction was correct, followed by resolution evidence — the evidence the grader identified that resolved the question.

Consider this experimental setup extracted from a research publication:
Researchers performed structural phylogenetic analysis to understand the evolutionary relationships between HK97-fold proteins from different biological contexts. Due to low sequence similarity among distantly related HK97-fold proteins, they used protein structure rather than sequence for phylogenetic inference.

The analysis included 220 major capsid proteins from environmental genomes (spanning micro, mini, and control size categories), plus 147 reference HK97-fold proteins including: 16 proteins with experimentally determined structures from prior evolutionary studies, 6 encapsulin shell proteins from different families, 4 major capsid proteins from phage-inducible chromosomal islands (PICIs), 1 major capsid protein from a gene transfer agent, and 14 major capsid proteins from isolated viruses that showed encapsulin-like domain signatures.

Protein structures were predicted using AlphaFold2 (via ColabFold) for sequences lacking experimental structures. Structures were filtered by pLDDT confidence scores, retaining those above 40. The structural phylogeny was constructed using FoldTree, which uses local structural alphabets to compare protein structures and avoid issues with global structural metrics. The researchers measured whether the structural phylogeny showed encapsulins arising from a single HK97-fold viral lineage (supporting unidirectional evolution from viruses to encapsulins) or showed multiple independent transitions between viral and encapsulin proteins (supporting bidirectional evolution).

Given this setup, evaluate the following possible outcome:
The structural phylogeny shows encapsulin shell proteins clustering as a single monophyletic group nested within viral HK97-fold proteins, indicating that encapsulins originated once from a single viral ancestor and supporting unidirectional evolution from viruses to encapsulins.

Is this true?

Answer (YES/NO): NO